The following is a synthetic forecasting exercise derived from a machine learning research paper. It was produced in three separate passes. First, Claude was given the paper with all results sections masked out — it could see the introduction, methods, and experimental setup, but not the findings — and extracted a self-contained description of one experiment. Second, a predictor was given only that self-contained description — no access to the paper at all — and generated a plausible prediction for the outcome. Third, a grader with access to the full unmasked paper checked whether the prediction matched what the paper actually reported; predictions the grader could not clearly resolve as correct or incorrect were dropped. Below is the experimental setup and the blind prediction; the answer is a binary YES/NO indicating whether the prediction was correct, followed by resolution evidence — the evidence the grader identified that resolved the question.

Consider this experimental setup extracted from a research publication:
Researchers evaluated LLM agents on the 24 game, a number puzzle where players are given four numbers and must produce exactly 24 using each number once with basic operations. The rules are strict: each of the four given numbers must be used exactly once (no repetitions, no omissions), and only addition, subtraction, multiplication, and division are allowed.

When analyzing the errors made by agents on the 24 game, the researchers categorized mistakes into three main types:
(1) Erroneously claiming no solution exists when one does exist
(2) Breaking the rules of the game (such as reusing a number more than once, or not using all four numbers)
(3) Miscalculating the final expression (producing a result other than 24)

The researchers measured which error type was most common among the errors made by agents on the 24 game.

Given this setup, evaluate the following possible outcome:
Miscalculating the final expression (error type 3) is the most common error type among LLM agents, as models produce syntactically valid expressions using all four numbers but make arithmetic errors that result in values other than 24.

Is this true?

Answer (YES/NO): NO